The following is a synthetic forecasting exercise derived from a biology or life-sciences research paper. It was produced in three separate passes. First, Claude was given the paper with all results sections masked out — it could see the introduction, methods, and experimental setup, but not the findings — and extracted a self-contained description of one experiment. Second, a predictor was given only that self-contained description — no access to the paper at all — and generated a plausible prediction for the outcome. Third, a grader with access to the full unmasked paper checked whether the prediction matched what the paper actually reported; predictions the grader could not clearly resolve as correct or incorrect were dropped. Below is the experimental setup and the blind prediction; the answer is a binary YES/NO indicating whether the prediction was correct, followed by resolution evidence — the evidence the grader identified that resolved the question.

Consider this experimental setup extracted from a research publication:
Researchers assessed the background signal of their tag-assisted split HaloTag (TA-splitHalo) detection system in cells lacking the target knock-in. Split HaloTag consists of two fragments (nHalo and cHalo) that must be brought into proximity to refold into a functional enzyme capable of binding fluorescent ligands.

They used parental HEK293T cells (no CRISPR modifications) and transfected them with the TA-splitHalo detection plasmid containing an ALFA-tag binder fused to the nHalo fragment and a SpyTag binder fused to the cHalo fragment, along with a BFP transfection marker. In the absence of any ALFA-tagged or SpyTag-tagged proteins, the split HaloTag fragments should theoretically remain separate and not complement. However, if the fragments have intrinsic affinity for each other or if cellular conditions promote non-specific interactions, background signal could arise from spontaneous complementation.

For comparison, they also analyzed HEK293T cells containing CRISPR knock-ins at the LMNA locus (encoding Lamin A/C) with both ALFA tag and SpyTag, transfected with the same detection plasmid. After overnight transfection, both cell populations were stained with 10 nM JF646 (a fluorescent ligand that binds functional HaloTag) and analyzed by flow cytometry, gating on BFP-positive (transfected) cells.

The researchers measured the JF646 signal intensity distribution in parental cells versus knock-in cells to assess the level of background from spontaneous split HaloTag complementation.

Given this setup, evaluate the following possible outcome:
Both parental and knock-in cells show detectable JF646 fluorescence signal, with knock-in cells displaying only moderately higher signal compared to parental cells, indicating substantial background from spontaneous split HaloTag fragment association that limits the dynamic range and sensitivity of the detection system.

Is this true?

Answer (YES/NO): NO